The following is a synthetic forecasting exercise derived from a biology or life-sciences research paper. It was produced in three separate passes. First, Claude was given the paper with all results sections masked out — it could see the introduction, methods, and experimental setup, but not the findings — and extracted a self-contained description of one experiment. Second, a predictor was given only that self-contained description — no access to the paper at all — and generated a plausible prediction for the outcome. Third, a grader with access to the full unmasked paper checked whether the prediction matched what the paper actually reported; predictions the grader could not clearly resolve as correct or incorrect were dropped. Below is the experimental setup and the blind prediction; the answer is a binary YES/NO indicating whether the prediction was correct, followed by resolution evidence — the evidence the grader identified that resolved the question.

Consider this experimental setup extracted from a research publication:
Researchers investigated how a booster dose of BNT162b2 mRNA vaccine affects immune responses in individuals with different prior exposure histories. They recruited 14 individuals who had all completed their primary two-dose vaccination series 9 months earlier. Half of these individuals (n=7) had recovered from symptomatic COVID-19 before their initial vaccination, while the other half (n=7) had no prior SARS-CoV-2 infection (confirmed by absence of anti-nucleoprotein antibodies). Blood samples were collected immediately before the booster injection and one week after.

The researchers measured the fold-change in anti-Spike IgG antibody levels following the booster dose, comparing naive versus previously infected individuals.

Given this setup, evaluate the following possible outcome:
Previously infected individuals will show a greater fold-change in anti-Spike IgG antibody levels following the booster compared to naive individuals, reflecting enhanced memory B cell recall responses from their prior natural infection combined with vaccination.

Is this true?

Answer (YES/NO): NO